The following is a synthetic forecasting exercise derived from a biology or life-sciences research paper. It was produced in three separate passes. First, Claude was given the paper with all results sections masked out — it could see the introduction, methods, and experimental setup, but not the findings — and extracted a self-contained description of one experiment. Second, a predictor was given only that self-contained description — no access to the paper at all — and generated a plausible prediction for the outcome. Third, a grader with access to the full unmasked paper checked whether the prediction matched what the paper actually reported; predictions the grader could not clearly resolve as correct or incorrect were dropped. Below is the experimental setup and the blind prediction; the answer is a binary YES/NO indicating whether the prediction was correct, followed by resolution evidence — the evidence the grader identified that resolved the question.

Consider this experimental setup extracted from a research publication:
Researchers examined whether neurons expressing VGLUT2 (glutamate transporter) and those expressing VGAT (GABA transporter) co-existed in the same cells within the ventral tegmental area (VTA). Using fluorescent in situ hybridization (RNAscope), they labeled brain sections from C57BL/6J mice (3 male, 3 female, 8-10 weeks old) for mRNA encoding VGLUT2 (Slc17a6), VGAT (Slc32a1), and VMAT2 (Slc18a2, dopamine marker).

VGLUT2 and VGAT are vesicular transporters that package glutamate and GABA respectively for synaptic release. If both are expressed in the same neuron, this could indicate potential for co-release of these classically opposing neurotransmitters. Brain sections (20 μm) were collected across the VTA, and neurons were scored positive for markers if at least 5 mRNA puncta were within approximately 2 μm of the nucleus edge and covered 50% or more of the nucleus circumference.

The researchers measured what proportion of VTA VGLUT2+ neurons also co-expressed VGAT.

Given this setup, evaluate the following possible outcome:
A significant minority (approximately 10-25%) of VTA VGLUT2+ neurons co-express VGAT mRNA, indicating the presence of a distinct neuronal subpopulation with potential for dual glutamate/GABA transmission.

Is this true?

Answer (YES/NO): YES